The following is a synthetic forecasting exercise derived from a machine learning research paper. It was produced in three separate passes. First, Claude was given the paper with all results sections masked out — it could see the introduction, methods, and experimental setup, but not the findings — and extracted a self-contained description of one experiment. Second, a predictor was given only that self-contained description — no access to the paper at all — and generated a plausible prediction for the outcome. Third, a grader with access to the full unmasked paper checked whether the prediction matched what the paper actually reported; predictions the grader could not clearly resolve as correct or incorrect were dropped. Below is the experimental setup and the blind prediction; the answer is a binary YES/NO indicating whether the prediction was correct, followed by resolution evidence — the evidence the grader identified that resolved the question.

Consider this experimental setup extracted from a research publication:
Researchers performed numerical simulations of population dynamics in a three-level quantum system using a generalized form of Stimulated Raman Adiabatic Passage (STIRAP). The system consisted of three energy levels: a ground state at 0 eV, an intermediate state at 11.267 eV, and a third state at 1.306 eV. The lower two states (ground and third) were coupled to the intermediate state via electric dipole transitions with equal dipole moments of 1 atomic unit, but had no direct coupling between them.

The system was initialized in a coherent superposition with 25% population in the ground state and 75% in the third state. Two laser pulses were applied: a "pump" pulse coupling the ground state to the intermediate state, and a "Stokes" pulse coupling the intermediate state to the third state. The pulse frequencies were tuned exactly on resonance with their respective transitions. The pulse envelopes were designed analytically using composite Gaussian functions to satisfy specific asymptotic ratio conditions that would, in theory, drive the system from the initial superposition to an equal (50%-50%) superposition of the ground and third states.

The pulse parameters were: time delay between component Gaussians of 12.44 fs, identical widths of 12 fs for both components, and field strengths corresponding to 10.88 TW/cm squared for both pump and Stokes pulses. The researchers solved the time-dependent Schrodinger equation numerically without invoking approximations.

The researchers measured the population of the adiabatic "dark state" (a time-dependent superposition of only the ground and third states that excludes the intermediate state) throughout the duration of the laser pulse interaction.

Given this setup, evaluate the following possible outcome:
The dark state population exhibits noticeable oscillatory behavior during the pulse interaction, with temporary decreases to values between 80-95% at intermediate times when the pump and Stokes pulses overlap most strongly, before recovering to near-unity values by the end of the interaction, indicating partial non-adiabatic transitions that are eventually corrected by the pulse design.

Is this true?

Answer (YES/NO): NO